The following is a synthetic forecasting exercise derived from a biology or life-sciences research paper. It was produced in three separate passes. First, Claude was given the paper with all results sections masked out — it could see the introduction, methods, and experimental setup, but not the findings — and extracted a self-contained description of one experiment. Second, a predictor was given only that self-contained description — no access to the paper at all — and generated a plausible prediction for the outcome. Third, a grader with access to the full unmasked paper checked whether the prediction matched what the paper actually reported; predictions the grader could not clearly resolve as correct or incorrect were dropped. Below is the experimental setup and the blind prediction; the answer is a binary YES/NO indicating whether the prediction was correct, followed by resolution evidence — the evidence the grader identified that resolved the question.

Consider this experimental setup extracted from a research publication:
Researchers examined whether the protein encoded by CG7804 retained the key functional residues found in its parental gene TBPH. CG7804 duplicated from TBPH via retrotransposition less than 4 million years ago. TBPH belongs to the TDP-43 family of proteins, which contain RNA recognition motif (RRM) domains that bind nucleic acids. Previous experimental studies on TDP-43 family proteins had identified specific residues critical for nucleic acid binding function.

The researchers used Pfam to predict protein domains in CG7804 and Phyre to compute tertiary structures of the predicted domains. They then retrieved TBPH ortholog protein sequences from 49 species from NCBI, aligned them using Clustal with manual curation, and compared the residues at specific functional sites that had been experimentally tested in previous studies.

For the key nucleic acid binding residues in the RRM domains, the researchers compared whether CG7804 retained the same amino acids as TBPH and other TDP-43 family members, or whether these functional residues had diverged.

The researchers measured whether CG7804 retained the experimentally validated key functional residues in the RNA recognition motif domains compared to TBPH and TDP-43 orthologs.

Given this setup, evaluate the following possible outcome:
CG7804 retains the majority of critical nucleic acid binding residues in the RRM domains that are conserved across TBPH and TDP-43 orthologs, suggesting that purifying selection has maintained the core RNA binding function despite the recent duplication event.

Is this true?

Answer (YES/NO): NO